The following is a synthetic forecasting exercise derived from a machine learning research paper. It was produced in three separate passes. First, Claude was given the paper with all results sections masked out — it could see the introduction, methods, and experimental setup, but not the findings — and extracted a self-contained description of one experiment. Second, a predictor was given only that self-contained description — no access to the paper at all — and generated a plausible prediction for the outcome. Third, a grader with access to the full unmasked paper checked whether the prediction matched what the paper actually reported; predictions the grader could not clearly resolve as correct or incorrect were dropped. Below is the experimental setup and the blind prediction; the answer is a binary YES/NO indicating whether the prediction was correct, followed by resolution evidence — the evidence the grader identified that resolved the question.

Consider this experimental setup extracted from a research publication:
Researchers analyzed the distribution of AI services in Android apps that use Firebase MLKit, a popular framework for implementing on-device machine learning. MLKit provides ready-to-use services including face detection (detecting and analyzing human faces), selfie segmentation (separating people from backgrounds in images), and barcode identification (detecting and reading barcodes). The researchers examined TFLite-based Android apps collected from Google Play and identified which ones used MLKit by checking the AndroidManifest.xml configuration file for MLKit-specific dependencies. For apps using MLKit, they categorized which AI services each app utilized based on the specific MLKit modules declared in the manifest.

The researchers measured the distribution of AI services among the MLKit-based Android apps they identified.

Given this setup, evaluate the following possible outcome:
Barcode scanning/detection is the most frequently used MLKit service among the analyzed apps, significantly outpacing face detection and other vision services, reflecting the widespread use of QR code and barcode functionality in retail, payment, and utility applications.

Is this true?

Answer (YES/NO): NO